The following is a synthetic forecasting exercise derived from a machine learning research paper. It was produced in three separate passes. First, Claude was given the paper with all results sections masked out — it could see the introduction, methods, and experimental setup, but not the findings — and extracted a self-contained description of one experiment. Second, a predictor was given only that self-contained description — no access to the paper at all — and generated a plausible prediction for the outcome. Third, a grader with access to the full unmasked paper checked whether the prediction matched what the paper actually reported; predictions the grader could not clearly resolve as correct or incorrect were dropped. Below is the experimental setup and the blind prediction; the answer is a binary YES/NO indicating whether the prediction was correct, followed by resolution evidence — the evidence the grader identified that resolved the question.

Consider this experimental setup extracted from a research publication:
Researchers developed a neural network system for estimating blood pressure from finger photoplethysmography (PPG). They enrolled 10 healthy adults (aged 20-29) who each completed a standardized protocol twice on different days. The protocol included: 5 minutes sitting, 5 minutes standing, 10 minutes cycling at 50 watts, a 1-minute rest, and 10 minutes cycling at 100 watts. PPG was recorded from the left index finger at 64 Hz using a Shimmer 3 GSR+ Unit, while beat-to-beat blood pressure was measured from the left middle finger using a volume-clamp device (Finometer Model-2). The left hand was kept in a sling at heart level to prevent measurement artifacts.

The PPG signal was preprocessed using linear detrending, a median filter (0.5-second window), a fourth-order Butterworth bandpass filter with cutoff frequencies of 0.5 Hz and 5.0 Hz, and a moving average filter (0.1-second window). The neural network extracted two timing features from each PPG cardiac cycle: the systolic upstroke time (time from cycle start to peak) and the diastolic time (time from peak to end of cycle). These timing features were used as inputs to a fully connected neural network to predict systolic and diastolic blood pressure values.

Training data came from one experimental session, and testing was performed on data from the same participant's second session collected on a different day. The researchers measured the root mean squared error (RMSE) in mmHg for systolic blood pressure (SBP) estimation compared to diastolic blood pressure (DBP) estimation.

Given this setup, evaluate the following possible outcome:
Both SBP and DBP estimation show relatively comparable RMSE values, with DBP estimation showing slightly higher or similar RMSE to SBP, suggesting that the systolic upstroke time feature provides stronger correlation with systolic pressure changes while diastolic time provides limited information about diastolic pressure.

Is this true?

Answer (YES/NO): NO